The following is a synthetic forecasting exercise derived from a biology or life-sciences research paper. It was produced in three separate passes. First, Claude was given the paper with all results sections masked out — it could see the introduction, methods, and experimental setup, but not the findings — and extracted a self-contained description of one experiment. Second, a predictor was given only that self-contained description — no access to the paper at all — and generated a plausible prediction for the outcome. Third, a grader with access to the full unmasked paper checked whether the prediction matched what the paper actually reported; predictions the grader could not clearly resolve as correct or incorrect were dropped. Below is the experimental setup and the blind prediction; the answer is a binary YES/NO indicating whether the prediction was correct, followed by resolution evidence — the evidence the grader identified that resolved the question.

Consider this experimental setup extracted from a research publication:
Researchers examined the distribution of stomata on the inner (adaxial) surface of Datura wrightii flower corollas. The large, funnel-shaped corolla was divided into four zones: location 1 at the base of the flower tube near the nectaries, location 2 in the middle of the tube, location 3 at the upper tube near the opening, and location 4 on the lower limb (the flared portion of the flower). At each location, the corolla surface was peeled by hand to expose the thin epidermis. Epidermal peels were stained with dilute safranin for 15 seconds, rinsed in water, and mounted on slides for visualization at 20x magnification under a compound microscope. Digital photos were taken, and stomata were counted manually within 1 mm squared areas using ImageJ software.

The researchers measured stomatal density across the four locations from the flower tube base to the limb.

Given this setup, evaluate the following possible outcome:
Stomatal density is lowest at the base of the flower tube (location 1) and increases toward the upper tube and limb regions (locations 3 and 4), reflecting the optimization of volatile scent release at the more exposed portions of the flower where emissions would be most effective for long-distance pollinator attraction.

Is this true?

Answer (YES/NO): NO